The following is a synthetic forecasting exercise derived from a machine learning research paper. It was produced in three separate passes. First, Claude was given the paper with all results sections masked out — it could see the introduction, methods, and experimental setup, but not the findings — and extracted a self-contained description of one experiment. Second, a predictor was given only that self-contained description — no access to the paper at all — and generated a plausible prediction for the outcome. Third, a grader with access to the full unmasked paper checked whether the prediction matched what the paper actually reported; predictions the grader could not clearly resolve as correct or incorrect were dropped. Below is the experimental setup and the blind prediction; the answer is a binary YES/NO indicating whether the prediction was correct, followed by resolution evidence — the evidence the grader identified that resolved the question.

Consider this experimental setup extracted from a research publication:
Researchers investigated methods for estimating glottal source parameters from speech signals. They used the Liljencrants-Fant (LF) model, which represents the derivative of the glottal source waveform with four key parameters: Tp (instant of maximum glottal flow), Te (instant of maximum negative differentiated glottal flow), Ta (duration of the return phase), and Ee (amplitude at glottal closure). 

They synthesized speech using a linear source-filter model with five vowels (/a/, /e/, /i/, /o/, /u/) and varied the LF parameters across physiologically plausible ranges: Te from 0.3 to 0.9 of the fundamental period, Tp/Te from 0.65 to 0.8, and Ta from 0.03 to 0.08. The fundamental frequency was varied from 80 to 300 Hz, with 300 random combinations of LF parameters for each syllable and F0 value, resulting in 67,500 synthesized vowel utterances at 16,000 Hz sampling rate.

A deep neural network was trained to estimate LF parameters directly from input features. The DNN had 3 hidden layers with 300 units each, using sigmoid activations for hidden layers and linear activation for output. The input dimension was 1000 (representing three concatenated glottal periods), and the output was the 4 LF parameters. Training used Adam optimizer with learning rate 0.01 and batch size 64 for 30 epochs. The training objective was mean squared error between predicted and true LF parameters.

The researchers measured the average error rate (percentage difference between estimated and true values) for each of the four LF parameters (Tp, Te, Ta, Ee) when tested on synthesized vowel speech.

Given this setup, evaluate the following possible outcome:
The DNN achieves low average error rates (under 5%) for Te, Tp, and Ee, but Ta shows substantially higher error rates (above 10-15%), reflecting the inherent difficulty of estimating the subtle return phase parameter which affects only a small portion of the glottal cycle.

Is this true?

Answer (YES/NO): YES